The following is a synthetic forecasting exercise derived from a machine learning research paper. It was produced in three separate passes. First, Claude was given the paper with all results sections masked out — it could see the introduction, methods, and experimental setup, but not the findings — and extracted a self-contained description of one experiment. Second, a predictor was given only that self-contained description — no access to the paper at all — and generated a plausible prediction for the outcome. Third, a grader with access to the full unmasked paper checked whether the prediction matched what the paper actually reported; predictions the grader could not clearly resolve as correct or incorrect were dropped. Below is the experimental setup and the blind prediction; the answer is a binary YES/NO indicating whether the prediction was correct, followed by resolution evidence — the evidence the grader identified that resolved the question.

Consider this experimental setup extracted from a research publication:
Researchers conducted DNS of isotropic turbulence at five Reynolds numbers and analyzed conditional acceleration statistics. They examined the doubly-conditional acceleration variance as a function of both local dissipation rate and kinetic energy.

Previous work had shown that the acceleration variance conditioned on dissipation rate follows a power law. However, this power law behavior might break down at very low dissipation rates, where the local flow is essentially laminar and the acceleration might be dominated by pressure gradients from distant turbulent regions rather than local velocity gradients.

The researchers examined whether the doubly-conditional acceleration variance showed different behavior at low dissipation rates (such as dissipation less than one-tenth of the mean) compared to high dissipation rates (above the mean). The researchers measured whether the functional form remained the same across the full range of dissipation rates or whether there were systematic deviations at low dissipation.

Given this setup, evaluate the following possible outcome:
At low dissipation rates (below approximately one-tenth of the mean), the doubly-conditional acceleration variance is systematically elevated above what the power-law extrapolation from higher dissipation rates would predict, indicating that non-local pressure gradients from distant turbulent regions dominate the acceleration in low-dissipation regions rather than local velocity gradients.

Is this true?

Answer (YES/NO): YES